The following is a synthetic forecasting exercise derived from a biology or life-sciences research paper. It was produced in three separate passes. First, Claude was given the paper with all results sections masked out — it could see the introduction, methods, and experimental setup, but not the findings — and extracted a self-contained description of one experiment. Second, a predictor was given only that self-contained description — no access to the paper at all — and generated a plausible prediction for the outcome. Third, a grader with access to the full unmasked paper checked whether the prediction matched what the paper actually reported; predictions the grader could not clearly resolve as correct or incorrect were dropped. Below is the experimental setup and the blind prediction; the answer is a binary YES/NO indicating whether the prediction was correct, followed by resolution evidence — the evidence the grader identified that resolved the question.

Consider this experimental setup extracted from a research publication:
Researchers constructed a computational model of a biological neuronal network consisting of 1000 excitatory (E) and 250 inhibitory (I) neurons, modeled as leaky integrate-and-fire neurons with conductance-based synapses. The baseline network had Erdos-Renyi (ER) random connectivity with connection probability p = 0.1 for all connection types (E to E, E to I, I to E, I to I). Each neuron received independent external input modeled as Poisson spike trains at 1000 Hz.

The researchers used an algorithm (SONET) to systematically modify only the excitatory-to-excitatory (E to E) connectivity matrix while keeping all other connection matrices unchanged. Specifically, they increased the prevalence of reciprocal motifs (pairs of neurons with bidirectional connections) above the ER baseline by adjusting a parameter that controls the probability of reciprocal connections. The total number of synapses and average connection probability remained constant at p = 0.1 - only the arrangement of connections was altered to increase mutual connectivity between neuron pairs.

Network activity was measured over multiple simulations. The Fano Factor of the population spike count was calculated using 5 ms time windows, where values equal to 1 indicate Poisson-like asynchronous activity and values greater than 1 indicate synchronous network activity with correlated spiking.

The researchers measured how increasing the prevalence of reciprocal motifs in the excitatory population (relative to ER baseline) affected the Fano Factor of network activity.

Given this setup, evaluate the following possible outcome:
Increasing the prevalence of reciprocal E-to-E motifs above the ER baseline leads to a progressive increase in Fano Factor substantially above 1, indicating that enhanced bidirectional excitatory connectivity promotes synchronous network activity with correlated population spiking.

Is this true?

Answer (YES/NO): NO